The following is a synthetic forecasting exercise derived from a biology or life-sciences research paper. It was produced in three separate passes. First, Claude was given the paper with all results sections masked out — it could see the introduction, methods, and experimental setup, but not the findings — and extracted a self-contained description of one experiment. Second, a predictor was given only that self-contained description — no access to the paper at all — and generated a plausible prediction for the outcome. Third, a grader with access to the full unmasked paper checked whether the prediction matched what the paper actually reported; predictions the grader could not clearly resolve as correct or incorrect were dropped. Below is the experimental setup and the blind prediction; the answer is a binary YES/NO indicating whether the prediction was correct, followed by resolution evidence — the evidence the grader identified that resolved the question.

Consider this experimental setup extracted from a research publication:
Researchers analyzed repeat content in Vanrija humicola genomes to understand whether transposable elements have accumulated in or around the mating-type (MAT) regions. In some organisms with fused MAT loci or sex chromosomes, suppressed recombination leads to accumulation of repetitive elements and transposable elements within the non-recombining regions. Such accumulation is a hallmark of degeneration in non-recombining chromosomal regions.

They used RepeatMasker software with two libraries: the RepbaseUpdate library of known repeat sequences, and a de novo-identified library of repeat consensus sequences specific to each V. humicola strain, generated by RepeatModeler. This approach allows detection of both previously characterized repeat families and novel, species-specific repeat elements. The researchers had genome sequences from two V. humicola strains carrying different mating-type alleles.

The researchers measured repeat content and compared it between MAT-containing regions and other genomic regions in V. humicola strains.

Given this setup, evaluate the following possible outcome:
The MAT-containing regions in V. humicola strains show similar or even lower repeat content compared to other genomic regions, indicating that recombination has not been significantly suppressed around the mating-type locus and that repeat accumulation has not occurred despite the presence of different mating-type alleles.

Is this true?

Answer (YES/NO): YES